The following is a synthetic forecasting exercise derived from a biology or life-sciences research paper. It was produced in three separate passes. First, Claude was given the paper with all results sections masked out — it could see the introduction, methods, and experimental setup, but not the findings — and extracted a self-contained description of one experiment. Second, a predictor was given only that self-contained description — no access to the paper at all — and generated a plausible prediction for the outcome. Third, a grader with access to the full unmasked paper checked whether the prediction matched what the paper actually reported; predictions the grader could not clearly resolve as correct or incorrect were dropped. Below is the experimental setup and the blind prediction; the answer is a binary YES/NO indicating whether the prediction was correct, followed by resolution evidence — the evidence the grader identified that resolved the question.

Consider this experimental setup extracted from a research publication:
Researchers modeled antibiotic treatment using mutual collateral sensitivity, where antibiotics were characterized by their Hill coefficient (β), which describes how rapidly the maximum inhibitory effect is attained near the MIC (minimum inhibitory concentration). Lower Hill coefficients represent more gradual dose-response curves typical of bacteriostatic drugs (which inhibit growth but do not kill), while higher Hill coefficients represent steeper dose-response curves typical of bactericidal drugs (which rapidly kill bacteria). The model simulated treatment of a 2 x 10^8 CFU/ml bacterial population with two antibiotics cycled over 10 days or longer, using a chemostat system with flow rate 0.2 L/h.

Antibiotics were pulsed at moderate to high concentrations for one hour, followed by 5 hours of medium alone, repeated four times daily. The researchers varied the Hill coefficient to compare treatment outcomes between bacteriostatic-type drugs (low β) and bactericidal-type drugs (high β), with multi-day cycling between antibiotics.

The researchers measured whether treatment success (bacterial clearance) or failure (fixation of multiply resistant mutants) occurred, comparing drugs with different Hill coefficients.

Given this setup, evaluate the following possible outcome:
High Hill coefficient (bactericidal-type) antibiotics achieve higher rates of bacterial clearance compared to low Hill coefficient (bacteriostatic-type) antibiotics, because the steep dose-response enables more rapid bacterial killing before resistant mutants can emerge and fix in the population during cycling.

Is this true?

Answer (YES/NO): NO